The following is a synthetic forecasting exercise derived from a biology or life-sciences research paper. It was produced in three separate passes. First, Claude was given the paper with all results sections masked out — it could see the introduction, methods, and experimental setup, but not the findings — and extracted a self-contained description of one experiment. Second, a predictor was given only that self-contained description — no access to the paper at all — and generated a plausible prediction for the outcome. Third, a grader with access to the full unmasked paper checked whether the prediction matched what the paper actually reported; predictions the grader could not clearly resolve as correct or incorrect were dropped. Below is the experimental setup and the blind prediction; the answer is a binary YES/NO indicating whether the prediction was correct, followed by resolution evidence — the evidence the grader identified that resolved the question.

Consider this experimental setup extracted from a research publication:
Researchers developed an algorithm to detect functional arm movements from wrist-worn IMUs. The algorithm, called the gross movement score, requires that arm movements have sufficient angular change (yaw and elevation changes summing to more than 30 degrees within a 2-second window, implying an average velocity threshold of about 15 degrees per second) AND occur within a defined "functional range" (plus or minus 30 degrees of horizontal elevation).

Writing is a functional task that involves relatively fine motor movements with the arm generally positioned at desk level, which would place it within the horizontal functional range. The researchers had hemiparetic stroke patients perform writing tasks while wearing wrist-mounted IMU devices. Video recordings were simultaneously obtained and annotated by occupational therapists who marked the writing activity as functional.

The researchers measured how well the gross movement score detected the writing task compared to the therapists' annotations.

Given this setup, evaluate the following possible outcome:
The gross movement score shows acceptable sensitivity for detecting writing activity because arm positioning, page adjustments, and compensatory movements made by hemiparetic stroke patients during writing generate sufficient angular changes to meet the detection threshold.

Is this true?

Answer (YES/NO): NO